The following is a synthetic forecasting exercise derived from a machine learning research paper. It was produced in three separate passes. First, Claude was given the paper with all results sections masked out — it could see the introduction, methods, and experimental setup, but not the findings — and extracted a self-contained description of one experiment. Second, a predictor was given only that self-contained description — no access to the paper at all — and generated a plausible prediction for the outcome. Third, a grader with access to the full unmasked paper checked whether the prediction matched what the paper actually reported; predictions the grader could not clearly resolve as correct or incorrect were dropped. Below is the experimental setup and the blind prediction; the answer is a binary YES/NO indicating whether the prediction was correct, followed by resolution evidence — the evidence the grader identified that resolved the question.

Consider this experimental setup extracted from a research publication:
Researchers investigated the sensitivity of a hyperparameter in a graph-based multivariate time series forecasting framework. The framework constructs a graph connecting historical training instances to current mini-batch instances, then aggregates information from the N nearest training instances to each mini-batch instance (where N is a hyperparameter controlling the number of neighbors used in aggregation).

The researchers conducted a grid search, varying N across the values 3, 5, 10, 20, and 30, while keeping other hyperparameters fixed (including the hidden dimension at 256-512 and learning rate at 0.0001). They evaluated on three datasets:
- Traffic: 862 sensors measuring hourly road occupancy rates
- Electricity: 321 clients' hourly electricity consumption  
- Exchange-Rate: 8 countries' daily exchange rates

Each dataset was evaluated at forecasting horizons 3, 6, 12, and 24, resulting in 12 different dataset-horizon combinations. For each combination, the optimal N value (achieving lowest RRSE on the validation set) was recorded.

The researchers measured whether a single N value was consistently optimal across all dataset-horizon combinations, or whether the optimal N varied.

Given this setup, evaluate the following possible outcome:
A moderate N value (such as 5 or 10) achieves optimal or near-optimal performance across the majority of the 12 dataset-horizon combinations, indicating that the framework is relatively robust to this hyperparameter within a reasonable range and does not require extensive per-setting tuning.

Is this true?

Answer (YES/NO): NO